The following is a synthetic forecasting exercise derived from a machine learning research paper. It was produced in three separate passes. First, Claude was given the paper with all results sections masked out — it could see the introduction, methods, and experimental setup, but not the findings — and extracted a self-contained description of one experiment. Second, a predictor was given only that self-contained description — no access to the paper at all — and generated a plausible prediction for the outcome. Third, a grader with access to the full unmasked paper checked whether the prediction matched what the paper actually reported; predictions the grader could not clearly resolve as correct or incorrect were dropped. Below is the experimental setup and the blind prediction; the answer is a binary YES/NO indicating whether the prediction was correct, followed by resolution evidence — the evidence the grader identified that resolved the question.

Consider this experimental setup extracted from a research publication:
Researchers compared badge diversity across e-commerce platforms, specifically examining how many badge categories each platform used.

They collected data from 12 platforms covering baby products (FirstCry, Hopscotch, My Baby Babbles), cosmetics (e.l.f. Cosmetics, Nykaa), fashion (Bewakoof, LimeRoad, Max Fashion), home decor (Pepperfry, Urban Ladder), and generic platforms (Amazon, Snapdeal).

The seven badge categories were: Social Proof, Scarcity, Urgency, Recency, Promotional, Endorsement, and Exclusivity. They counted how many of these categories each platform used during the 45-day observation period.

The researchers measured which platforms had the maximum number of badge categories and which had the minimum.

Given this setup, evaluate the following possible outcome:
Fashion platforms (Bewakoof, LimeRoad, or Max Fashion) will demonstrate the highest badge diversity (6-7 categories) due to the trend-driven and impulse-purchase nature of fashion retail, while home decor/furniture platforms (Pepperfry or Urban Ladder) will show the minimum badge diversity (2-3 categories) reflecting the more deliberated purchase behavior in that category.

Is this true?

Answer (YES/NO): NO